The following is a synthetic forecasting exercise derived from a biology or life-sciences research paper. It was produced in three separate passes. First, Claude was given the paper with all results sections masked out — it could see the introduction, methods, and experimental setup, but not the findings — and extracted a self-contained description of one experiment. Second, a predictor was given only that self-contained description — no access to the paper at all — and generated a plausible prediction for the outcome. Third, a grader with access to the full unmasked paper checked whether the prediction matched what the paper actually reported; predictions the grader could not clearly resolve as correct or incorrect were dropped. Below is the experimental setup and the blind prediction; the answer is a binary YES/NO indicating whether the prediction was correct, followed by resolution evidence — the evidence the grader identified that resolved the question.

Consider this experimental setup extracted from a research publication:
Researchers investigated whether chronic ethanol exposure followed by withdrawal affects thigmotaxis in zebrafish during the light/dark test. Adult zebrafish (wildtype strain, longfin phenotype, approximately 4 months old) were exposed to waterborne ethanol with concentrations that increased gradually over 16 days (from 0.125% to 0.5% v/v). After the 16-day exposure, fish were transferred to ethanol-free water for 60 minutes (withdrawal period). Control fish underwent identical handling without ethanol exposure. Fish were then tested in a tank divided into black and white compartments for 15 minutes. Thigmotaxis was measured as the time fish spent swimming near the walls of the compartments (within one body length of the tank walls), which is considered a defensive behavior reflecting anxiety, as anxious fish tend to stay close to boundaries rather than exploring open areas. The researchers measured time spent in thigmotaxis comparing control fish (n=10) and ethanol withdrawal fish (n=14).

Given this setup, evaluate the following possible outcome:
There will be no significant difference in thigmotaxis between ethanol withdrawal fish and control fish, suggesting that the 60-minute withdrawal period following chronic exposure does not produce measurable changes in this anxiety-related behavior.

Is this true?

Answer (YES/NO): YES